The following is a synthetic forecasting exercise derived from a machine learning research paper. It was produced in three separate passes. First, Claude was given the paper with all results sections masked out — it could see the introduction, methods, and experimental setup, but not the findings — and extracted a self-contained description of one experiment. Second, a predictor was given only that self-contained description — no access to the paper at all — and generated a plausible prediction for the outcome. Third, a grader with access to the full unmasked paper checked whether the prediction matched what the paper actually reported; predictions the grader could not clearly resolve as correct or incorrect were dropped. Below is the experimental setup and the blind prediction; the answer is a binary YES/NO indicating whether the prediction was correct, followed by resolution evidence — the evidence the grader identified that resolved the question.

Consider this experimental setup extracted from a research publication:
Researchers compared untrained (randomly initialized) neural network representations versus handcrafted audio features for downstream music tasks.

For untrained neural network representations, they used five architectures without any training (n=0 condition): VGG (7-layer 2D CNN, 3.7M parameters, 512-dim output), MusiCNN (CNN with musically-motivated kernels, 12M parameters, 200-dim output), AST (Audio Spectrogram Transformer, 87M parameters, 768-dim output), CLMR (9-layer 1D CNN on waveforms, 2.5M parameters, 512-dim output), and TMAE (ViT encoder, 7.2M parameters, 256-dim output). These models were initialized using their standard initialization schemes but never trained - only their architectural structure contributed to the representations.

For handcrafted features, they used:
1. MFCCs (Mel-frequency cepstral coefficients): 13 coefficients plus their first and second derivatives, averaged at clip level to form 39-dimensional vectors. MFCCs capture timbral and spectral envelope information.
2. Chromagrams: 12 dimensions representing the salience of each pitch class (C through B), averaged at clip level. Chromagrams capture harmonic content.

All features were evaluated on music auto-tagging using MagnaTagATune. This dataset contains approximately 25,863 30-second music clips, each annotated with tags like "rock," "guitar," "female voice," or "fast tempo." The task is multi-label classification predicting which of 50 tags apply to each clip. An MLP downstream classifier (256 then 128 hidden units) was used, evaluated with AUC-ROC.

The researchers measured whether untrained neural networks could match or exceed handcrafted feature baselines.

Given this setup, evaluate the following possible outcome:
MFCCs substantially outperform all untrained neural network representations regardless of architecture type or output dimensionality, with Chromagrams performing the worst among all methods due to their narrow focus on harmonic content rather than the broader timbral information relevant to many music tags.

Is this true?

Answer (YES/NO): NO